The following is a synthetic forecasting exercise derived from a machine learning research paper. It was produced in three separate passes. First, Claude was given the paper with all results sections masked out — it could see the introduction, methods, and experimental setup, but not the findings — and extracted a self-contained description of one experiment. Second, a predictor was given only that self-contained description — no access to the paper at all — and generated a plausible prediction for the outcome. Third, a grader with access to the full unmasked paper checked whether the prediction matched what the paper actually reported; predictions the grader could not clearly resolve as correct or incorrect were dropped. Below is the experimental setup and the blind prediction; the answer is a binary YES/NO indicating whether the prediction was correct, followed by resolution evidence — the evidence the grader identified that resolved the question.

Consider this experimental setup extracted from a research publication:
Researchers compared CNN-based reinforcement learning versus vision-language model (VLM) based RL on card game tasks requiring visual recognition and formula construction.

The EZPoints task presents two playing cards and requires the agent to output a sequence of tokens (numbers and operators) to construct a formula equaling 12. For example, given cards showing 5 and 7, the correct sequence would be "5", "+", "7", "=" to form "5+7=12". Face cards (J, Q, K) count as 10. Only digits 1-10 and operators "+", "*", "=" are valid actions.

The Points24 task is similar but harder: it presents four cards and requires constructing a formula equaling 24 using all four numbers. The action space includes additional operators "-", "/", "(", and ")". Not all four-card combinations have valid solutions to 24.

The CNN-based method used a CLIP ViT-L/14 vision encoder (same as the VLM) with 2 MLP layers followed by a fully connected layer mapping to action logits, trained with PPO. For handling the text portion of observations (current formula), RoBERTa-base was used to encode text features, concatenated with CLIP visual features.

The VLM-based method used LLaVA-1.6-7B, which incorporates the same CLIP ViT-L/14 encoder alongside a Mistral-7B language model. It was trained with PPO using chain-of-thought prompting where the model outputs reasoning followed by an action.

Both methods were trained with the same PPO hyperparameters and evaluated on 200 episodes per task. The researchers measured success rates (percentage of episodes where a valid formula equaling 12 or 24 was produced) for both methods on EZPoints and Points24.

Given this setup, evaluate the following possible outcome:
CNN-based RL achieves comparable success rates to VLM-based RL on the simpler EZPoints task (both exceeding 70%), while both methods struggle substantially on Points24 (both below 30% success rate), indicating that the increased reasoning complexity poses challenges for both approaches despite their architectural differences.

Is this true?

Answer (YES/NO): NO